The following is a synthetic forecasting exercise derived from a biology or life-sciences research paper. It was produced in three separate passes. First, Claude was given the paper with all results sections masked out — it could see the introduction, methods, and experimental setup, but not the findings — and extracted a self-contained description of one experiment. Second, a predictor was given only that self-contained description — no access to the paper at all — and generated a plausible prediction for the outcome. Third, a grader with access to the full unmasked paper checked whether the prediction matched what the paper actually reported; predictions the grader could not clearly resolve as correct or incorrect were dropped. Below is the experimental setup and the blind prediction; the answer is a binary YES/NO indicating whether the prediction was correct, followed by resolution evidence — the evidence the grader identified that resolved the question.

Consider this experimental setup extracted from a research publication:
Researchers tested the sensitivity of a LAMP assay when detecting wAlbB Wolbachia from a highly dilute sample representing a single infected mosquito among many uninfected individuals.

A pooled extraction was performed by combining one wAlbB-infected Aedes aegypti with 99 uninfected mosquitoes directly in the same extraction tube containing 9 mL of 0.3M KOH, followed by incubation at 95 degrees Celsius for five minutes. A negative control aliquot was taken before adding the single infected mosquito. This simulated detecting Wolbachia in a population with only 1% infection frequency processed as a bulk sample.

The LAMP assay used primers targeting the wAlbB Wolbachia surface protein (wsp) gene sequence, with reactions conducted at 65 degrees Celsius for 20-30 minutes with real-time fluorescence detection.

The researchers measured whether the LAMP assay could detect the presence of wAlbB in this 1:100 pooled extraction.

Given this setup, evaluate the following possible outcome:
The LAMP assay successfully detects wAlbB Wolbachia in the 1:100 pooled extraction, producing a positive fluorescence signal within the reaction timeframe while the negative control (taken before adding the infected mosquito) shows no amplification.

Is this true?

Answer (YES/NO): YES